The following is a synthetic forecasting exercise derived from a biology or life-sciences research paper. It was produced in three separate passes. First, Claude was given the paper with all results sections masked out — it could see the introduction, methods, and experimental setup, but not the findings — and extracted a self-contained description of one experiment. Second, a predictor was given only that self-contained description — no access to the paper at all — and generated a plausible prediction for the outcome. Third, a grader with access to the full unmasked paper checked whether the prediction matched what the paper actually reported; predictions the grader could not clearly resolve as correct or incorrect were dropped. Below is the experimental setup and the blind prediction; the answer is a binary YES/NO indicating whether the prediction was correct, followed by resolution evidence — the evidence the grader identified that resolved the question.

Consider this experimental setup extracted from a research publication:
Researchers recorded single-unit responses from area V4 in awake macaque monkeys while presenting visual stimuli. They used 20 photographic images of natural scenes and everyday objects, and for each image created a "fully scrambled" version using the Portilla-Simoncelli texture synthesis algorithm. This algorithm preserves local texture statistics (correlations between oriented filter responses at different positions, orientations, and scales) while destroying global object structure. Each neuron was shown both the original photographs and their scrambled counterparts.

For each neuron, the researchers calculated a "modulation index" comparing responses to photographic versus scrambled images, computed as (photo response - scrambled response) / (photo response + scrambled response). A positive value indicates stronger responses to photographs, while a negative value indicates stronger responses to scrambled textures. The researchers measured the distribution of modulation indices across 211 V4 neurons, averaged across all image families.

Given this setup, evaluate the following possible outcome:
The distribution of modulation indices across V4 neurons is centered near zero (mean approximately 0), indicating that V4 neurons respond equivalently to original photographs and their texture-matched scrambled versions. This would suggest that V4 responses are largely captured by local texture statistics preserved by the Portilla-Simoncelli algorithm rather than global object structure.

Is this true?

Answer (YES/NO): YES